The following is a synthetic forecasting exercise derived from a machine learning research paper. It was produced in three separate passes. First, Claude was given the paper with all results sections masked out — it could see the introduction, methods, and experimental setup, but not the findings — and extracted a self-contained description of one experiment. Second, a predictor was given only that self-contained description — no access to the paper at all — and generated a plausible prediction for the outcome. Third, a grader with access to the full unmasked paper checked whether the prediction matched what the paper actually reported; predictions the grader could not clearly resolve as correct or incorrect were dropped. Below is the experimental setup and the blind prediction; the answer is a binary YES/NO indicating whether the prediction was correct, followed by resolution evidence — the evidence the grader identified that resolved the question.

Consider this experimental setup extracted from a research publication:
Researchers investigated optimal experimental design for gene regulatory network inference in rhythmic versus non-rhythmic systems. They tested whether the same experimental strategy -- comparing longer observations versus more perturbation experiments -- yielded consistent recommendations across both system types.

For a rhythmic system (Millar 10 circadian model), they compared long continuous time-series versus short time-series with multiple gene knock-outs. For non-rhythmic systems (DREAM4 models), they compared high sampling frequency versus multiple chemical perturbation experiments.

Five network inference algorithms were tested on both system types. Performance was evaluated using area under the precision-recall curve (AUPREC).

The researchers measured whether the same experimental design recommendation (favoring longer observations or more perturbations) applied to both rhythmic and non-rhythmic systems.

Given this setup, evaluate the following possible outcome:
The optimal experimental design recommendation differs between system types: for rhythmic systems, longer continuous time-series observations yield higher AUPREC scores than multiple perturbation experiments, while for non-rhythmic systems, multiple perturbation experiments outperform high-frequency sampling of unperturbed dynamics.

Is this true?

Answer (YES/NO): YES